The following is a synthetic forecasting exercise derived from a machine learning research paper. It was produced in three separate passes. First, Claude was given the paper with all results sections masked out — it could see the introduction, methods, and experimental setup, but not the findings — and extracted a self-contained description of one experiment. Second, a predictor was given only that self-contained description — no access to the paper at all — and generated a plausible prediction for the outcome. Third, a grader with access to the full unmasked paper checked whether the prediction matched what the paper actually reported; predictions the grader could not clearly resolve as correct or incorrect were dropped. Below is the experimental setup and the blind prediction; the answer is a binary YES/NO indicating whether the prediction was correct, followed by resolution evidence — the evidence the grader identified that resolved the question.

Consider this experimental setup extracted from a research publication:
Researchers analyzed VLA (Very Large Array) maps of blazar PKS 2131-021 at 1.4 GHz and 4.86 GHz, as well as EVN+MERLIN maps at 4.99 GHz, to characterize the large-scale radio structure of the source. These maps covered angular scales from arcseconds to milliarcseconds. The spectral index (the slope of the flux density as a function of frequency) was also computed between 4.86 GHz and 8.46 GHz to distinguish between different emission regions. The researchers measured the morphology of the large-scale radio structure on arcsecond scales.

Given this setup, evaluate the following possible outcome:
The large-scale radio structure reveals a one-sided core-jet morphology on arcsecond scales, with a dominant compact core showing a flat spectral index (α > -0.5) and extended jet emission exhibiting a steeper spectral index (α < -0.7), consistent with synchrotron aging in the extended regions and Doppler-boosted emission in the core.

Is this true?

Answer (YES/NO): NO